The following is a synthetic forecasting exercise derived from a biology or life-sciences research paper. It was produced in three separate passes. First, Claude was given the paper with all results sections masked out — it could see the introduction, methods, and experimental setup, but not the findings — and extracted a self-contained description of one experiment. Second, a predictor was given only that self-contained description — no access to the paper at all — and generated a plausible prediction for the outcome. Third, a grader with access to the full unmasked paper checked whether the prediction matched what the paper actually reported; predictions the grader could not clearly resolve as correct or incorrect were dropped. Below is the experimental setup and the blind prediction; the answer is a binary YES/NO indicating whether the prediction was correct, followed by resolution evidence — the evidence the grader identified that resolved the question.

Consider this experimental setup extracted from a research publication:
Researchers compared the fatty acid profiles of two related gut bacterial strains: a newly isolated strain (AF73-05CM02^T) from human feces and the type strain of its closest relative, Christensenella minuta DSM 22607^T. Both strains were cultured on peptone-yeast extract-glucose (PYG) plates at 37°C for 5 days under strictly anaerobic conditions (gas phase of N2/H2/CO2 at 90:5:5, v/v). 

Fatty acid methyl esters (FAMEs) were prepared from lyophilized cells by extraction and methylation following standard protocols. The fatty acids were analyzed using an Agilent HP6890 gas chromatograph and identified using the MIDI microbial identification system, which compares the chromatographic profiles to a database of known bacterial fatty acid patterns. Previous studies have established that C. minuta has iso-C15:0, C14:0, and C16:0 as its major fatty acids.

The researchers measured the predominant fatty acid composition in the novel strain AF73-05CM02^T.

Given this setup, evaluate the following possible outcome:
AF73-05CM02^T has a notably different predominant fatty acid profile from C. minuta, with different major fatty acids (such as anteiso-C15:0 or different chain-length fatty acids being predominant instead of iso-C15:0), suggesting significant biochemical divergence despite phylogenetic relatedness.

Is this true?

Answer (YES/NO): NO